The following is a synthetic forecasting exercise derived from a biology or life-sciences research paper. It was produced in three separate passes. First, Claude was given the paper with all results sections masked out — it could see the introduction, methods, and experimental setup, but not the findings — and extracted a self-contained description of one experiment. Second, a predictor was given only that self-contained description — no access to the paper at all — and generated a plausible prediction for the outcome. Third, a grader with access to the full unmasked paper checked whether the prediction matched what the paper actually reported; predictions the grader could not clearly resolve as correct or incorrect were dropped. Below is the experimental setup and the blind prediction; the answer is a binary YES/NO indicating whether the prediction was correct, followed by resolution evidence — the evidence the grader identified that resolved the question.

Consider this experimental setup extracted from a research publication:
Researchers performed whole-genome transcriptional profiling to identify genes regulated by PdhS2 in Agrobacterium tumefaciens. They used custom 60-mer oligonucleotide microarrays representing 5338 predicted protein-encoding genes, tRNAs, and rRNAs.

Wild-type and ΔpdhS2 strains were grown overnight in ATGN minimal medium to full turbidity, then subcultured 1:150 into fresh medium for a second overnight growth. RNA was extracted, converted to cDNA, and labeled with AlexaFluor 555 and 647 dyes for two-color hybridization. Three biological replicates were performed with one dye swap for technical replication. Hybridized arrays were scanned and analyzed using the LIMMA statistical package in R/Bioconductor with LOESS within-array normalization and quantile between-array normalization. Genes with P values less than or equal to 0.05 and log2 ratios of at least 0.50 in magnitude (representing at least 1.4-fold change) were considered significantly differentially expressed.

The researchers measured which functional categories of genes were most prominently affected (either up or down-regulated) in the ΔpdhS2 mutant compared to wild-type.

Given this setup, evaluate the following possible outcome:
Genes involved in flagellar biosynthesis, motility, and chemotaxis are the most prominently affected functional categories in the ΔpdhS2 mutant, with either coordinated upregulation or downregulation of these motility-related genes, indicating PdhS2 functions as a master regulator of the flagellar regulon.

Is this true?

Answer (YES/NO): NO